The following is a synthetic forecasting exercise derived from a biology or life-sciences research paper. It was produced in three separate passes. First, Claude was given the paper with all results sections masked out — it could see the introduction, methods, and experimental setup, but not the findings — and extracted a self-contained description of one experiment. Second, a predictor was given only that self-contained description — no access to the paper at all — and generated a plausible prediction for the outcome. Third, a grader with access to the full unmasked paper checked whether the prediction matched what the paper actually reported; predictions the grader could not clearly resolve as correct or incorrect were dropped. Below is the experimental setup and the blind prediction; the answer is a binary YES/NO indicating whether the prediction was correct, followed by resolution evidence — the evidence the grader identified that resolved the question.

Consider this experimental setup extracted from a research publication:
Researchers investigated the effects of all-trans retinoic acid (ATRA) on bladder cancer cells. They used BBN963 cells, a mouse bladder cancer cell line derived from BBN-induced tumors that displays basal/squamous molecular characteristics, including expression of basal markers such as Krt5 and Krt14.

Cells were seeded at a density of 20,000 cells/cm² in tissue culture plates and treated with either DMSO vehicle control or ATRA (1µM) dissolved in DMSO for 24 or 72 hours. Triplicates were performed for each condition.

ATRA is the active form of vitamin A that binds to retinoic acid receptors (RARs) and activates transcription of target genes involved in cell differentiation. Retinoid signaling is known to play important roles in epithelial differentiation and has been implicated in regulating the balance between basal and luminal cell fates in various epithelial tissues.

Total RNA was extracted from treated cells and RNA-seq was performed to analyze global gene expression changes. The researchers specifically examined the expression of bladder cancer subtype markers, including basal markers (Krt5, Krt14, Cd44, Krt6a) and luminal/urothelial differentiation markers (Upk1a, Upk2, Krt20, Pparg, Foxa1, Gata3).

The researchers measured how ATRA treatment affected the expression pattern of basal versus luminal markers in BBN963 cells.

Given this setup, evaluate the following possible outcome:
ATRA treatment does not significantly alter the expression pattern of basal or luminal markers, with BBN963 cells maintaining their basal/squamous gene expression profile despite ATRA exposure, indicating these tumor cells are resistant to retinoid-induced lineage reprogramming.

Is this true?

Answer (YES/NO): NO